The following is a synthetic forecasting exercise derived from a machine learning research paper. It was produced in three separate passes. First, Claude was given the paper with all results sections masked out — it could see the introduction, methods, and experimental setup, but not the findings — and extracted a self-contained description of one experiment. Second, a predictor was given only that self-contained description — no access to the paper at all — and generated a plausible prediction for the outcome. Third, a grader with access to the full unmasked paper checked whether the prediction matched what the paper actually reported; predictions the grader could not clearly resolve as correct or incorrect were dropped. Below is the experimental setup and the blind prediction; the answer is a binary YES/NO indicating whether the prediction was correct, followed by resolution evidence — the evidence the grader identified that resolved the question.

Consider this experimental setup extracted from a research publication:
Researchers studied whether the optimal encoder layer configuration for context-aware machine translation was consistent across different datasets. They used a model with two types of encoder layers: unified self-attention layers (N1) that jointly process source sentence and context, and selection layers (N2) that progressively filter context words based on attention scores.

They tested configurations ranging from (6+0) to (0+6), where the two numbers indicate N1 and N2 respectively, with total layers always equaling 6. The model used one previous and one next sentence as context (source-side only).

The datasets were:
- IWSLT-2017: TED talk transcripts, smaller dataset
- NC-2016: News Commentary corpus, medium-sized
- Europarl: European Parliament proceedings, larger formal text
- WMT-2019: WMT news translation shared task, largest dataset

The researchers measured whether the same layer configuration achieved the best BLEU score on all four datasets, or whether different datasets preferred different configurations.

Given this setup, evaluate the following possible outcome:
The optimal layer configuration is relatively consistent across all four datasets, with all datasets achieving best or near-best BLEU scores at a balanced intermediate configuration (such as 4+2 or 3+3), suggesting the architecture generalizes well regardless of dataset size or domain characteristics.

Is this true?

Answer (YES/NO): NO